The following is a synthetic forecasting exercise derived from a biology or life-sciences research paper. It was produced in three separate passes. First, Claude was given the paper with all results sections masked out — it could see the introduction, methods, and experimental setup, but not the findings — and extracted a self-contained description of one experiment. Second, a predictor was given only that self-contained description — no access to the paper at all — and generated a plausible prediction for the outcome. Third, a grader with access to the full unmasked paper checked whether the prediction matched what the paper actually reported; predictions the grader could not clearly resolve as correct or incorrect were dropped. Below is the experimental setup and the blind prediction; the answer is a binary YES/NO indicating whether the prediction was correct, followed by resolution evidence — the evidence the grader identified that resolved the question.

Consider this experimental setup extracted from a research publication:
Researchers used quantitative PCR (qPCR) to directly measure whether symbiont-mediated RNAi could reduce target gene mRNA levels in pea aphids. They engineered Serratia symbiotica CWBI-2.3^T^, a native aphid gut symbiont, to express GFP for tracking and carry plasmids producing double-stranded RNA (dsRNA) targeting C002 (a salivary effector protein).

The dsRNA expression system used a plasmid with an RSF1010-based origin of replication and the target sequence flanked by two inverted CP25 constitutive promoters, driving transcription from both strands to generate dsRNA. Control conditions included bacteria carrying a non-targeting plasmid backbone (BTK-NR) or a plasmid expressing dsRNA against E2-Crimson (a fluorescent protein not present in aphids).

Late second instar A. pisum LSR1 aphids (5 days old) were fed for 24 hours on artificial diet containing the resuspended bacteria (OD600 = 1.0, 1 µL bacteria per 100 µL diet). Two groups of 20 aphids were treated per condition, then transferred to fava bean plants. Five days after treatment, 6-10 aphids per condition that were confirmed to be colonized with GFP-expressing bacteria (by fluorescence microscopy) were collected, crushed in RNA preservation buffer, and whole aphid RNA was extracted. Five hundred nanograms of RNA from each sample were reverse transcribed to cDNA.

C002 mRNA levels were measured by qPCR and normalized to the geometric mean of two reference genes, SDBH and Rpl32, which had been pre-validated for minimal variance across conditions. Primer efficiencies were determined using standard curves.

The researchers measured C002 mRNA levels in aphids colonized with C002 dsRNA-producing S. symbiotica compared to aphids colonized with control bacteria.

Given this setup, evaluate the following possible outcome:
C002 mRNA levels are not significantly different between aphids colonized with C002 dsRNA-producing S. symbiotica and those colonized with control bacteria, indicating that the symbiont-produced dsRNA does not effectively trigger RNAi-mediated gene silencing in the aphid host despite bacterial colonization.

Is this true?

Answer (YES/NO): YES